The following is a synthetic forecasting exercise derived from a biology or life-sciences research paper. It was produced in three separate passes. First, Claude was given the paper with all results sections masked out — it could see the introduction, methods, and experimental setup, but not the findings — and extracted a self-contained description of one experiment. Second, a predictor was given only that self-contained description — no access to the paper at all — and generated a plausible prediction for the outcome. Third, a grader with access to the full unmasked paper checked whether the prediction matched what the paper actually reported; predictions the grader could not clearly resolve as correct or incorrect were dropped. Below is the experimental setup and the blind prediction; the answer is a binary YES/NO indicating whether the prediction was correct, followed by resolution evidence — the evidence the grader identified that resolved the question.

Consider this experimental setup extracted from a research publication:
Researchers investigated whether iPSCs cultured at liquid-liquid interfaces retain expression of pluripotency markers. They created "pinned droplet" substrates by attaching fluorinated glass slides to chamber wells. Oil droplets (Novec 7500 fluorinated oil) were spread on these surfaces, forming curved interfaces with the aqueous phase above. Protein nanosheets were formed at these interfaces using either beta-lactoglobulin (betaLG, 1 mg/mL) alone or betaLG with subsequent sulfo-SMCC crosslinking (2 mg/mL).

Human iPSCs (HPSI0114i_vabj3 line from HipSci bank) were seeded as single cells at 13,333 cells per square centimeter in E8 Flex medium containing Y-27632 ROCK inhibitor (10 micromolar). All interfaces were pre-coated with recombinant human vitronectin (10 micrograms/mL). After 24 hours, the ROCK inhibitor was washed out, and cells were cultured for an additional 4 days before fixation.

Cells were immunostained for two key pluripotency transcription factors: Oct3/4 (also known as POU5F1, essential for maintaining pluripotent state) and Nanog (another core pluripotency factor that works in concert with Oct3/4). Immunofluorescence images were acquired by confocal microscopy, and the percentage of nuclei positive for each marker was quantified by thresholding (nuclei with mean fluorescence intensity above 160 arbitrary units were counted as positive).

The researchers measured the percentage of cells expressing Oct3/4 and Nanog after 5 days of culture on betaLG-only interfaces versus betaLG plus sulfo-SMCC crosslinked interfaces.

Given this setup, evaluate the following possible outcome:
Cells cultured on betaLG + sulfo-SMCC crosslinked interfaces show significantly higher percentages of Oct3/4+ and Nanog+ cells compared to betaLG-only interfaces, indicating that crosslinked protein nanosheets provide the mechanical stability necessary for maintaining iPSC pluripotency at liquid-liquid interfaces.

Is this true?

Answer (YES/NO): NO